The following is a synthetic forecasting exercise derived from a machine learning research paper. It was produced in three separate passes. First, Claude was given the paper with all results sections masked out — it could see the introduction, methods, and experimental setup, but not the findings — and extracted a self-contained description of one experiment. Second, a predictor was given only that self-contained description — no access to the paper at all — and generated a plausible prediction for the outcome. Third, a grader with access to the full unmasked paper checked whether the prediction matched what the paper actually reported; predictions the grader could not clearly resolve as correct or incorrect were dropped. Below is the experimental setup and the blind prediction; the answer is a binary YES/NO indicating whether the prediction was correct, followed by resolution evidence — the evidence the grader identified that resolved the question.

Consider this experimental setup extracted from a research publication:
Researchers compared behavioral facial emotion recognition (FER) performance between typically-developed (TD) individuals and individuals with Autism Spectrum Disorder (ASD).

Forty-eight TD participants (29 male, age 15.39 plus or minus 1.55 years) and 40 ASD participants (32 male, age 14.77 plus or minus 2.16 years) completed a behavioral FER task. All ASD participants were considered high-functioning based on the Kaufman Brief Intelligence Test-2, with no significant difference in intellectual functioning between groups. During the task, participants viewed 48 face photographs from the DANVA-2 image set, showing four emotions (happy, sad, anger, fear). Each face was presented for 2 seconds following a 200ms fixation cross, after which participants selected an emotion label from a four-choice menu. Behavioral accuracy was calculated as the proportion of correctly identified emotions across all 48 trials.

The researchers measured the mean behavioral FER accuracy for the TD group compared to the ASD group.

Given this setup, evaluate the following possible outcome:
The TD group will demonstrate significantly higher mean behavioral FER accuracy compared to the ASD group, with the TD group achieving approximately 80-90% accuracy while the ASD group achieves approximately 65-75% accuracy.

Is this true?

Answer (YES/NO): NO